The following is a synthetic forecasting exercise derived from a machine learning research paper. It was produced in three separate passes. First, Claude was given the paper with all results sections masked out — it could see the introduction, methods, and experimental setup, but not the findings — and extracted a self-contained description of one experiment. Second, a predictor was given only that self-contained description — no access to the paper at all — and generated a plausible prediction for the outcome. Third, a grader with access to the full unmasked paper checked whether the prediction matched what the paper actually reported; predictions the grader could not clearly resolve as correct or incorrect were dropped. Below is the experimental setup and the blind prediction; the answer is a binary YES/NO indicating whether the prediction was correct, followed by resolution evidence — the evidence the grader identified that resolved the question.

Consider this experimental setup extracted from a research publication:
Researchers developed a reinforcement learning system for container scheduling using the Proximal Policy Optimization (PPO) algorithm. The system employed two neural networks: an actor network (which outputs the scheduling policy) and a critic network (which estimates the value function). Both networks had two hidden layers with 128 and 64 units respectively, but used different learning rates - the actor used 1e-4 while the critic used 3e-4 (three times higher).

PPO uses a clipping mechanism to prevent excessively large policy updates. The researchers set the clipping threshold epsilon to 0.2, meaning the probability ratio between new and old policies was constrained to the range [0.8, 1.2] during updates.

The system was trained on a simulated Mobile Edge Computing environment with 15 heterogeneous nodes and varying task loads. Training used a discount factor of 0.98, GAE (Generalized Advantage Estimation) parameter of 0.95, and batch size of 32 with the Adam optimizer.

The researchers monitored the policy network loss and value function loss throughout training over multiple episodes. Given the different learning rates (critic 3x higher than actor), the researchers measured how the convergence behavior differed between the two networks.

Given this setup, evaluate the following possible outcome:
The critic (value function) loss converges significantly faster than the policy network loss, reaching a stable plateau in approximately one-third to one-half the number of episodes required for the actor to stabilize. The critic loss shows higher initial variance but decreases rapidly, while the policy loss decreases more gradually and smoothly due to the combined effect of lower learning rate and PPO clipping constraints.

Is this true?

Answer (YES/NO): NO